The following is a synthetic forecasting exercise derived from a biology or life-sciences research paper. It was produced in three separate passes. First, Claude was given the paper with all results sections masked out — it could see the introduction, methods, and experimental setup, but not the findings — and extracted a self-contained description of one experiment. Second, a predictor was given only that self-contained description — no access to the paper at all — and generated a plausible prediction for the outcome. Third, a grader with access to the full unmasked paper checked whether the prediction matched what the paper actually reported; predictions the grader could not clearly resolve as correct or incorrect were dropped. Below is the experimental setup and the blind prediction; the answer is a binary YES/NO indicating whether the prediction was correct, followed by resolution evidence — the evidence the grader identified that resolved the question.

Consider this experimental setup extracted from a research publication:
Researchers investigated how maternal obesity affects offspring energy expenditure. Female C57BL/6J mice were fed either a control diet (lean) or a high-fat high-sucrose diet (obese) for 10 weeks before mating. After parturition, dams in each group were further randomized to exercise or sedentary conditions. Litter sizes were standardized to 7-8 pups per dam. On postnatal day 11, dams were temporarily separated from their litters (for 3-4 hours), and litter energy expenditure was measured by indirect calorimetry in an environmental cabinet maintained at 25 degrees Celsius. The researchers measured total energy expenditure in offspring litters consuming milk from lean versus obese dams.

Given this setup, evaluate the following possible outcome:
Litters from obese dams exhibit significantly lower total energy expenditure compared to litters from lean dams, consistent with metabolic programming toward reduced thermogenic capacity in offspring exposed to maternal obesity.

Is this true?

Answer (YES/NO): YES